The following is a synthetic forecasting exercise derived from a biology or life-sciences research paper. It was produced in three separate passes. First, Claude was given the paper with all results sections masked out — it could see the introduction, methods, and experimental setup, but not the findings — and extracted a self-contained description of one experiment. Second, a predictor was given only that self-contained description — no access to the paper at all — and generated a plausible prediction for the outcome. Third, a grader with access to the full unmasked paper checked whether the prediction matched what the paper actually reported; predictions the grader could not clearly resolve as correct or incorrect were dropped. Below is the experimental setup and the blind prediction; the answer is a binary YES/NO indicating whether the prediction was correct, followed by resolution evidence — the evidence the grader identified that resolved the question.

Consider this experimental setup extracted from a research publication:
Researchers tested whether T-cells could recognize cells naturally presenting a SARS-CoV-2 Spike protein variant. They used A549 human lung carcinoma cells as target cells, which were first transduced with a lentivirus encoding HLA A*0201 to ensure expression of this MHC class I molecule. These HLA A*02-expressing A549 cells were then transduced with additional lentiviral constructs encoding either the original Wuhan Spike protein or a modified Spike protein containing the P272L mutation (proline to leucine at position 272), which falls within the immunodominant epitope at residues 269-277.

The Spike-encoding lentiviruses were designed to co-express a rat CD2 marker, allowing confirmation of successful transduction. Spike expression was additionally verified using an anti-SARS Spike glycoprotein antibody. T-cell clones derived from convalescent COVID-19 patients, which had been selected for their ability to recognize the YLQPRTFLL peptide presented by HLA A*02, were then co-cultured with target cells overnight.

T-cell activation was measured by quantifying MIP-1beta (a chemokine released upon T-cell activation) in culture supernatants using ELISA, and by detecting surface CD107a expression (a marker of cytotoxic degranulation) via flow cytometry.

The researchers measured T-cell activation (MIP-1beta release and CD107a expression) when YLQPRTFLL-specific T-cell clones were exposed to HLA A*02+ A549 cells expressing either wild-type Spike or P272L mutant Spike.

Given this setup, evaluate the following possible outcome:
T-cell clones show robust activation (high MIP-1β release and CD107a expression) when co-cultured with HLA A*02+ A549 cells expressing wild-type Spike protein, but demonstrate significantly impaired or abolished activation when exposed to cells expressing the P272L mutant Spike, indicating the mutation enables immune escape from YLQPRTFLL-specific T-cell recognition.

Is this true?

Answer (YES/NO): YES